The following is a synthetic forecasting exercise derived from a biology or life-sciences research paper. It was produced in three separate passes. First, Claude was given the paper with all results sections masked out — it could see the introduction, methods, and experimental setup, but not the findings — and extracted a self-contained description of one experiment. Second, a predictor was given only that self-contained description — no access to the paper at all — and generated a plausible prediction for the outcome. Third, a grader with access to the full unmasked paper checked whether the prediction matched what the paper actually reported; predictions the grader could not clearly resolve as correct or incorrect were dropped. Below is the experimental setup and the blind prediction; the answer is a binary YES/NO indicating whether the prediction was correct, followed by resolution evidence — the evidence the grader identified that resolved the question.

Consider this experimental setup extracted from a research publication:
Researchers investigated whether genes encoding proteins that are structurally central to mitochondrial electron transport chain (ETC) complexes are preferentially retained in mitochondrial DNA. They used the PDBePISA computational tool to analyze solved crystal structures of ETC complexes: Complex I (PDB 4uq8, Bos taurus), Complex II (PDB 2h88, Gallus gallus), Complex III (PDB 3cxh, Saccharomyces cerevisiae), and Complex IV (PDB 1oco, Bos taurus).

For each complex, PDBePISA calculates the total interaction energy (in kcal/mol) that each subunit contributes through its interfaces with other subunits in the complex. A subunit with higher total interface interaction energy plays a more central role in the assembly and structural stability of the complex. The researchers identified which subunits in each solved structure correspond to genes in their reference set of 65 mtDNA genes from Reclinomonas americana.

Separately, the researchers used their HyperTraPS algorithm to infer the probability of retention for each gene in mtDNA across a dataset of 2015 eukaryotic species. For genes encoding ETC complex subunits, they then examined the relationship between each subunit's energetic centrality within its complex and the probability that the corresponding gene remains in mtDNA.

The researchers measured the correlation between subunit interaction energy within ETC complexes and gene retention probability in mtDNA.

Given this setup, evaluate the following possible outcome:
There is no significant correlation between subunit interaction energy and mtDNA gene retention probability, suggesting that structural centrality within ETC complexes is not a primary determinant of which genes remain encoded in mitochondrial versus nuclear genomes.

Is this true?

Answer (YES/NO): NO